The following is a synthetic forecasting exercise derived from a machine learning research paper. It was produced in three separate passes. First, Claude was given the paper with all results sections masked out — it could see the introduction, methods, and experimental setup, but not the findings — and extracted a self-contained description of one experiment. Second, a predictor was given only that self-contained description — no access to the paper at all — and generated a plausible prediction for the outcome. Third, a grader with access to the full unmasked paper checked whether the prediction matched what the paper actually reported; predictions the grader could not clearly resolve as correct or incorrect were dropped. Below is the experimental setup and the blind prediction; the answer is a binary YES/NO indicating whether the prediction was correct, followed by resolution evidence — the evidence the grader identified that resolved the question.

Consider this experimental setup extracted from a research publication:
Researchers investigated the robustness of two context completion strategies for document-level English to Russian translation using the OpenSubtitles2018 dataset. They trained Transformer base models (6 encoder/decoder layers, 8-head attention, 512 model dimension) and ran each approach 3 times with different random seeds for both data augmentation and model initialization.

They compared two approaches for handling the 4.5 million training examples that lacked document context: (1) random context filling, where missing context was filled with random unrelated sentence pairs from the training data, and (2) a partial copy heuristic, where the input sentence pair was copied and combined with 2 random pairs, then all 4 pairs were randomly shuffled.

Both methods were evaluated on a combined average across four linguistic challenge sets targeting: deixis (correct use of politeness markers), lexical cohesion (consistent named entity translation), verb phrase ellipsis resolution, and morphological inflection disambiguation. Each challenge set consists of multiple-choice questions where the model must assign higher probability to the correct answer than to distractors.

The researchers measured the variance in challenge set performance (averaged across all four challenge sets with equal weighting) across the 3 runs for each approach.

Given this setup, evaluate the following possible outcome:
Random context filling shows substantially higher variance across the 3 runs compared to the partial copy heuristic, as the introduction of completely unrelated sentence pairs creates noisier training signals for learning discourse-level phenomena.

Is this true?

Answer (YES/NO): YES